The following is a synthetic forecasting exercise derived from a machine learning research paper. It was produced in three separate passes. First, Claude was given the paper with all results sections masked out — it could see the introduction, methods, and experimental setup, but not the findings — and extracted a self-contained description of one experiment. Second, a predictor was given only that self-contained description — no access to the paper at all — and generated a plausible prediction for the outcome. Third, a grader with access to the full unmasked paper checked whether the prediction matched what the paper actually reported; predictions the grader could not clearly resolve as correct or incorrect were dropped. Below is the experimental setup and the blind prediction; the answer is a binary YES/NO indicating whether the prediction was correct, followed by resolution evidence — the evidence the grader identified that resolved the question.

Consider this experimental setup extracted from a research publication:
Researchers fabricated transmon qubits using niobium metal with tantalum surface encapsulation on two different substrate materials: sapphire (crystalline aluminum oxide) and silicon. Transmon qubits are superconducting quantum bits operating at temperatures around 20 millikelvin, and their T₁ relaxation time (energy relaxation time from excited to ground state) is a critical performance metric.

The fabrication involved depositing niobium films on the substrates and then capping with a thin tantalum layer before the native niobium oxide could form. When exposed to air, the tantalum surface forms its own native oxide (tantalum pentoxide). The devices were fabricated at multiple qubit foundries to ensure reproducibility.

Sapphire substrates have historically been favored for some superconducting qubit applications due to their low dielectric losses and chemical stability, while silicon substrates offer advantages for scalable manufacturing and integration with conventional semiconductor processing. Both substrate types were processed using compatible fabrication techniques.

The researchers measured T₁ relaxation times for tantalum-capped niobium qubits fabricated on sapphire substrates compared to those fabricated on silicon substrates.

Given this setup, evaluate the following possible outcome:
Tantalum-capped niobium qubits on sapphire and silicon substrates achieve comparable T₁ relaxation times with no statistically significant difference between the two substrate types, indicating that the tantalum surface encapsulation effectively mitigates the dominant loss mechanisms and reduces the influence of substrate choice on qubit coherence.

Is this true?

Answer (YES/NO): NO